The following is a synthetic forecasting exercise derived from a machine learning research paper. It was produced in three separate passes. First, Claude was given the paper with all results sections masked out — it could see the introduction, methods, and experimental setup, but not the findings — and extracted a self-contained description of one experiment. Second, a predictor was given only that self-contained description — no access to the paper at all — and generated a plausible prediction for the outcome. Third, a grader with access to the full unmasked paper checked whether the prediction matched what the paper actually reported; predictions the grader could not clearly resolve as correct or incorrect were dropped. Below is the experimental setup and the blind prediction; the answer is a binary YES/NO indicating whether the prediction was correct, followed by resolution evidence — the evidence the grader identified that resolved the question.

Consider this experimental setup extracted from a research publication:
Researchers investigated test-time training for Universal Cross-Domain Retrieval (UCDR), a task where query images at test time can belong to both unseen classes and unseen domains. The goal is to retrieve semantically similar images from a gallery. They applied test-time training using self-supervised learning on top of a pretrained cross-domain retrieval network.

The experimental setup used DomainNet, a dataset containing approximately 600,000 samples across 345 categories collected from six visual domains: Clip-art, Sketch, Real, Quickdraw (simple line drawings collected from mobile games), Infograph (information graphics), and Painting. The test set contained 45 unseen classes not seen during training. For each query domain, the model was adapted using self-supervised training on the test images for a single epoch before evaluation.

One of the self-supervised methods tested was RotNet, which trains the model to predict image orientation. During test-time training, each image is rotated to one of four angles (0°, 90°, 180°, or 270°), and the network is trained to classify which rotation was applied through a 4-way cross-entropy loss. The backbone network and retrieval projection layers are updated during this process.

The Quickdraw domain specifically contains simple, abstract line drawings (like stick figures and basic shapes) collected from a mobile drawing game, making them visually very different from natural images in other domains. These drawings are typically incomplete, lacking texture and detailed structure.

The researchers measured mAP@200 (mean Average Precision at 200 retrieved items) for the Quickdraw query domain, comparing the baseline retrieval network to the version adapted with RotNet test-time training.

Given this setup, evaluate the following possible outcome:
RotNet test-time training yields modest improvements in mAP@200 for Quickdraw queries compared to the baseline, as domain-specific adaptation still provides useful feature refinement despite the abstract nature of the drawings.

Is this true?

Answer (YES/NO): NO